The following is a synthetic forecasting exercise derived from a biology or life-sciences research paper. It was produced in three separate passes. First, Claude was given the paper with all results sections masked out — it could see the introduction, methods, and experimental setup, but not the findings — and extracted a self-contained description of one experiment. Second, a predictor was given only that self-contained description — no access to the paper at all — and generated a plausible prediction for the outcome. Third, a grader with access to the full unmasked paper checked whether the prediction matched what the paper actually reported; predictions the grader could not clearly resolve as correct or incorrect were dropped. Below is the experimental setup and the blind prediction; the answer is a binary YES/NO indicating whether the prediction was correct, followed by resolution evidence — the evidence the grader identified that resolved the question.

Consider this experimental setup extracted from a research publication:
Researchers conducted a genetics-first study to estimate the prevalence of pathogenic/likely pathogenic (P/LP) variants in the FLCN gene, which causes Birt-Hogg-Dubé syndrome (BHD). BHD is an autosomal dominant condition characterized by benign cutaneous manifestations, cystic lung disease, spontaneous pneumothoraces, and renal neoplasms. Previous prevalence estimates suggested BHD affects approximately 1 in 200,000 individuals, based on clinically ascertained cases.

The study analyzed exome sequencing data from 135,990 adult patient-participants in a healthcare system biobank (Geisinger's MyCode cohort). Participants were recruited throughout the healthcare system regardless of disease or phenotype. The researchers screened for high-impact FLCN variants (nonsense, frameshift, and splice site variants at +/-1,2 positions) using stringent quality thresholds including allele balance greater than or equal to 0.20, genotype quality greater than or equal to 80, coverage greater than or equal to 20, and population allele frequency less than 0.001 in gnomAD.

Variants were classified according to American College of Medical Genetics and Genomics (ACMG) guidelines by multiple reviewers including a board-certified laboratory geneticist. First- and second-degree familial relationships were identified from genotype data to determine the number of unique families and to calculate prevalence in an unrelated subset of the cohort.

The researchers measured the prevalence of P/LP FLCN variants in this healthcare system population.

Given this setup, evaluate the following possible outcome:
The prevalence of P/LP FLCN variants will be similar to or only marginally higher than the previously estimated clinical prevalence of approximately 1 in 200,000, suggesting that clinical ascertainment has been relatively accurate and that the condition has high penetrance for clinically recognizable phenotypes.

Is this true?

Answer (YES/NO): NO